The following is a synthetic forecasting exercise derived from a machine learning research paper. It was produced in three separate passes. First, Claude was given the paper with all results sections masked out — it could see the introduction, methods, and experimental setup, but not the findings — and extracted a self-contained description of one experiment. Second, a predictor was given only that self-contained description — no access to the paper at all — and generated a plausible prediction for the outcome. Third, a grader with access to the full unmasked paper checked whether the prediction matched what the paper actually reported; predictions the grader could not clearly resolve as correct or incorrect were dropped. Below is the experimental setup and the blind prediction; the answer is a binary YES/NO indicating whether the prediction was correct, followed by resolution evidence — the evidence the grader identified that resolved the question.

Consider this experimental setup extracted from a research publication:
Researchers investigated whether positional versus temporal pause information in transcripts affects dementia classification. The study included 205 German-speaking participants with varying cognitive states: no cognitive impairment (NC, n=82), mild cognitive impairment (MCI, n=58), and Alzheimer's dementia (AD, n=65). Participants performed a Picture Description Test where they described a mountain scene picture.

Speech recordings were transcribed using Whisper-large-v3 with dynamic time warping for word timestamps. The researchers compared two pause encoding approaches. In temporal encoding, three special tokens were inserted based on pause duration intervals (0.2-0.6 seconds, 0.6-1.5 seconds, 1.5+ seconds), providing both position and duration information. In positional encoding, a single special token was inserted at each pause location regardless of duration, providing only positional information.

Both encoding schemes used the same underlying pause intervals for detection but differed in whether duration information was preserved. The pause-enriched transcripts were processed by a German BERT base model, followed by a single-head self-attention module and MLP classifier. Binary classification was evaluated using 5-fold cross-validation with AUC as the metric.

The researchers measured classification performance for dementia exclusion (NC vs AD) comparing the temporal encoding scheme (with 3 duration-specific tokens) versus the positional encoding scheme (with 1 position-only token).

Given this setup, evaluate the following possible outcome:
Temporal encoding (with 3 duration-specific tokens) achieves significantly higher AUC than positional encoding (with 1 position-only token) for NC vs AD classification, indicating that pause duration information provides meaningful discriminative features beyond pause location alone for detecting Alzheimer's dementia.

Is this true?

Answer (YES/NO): NO